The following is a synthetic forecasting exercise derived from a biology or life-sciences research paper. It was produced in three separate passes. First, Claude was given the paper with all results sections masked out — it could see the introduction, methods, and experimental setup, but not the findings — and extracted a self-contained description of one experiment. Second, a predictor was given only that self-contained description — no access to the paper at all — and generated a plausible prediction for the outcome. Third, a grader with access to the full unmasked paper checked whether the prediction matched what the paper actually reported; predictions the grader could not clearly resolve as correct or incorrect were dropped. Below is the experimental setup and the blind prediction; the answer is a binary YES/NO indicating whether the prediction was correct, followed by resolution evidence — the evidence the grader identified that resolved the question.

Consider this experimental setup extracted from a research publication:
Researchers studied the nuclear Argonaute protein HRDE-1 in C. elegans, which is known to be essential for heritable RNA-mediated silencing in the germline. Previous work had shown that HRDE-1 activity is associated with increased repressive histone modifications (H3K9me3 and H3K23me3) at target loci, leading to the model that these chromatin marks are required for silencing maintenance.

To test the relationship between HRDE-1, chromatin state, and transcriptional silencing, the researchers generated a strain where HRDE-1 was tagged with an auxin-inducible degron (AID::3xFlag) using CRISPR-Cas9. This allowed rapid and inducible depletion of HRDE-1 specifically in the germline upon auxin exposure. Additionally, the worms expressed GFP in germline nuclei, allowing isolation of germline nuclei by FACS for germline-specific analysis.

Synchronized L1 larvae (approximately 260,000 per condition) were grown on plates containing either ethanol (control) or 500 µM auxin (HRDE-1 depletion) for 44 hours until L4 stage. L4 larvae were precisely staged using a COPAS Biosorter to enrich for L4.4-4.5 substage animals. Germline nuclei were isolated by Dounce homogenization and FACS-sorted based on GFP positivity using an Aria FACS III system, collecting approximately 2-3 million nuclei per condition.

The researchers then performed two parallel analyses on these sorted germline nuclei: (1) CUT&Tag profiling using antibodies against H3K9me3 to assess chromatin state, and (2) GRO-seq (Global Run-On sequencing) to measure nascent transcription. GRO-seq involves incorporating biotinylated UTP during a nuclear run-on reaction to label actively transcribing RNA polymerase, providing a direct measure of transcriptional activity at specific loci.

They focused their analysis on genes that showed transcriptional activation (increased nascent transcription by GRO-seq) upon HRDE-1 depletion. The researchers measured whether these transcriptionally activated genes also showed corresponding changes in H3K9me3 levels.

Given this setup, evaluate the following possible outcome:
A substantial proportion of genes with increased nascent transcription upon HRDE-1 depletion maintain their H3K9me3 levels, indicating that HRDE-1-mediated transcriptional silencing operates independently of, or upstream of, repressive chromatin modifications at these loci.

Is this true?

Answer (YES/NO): YES